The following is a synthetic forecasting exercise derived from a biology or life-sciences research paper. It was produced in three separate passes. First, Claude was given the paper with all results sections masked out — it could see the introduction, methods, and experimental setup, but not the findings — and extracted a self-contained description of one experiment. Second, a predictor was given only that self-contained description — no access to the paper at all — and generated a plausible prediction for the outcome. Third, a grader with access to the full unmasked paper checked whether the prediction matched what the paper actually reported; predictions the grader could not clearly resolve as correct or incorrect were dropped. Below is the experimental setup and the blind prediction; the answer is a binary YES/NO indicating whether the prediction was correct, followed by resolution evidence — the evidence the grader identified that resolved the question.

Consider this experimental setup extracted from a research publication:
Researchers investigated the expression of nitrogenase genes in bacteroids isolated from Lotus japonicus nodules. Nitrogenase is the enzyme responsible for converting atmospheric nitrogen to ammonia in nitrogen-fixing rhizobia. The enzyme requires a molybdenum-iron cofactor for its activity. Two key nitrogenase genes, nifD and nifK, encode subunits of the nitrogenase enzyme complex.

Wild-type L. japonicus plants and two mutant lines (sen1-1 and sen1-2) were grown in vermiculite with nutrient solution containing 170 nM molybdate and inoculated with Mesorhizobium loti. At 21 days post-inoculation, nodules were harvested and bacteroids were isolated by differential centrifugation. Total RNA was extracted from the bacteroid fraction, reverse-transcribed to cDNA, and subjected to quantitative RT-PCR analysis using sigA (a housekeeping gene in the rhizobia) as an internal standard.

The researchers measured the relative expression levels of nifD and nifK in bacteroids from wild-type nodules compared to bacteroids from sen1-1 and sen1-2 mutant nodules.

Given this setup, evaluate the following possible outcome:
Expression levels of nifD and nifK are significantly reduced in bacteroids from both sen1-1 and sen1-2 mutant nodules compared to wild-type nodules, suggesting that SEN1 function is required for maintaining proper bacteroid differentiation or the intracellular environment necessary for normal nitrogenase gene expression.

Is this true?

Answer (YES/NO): YES